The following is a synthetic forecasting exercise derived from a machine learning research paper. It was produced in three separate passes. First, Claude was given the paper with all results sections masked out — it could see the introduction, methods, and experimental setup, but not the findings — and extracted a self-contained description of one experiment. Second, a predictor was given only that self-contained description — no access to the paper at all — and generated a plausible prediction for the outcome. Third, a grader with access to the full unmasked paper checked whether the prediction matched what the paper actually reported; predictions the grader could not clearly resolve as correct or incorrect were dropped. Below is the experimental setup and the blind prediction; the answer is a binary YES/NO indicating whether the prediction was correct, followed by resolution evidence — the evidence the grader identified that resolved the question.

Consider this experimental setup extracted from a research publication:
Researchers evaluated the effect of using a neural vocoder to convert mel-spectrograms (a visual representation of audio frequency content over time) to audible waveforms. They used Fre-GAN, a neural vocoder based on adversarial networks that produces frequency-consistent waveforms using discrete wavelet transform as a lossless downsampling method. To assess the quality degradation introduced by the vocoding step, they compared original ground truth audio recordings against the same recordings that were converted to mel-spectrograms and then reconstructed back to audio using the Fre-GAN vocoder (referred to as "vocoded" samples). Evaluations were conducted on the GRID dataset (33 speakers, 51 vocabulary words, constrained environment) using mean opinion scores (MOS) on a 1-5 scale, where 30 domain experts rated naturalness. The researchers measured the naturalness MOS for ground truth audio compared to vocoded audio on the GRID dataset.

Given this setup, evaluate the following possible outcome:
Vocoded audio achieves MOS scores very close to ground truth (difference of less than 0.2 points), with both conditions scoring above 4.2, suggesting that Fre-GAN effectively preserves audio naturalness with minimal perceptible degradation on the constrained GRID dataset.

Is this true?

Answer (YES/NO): YES